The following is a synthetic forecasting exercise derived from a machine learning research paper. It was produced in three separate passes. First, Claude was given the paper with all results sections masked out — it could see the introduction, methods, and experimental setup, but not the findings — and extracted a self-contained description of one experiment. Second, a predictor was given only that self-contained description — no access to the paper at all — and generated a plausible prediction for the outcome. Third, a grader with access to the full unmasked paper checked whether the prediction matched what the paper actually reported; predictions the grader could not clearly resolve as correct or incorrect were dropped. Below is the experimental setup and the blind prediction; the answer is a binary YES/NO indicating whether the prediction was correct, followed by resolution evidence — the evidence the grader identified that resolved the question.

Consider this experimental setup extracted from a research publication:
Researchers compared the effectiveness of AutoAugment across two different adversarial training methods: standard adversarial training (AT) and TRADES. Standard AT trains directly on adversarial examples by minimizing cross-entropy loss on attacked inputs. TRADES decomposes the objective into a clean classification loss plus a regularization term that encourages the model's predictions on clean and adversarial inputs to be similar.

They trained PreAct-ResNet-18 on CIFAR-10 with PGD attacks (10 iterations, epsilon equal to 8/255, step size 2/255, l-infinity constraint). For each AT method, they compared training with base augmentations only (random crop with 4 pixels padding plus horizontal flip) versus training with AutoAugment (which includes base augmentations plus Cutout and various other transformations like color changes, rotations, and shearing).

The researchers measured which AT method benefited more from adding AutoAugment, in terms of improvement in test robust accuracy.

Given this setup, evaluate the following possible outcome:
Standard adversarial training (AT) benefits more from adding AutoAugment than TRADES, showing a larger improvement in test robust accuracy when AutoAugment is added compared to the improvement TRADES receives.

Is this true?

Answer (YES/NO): YES